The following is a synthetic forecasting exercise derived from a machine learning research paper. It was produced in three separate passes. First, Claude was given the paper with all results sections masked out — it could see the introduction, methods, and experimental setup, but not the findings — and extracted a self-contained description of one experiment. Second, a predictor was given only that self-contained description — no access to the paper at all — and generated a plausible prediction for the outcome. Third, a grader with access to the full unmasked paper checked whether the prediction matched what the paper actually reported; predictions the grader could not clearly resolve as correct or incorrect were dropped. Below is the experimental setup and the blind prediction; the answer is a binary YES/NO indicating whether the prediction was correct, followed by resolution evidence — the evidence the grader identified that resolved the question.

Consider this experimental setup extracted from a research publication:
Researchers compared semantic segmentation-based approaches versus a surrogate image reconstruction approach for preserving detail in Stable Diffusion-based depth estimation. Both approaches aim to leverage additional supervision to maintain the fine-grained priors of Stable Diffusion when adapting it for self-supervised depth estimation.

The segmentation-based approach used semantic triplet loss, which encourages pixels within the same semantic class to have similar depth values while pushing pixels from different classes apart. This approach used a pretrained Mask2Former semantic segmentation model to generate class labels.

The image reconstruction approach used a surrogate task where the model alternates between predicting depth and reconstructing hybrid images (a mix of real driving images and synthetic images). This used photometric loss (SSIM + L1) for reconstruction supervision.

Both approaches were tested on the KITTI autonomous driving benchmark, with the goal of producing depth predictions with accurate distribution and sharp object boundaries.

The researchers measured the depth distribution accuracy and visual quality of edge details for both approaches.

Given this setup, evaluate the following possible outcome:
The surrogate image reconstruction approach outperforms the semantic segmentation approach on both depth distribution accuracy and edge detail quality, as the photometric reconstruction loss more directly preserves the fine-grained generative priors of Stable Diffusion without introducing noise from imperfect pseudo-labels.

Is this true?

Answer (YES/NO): YES